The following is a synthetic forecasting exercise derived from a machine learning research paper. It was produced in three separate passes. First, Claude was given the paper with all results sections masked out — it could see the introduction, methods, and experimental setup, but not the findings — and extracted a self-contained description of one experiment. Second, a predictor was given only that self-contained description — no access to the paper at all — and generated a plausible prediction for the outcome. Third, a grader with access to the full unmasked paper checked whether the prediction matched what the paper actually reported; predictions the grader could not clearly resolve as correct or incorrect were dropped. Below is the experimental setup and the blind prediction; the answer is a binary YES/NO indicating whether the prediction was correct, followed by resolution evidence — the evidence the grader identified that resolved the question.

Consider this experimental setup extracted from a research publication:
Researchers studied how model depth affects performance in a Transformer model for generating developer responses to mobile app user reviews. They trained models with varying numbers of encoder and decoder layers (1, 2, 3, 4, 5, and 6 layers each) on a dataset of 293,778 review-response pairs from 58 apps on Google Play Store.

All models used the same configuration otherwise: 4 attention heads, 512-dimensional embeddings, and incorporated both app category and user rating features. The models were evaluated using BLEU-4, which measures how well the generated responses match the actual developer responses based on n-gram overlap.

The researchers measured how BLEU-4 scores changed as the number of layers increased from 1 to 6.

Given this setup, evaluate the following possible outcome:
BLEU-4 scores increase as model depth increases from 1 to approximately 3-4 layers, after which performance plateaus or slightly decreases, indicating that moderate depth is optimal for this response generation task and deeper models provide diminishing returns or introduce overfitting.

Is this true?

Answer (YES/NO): NO